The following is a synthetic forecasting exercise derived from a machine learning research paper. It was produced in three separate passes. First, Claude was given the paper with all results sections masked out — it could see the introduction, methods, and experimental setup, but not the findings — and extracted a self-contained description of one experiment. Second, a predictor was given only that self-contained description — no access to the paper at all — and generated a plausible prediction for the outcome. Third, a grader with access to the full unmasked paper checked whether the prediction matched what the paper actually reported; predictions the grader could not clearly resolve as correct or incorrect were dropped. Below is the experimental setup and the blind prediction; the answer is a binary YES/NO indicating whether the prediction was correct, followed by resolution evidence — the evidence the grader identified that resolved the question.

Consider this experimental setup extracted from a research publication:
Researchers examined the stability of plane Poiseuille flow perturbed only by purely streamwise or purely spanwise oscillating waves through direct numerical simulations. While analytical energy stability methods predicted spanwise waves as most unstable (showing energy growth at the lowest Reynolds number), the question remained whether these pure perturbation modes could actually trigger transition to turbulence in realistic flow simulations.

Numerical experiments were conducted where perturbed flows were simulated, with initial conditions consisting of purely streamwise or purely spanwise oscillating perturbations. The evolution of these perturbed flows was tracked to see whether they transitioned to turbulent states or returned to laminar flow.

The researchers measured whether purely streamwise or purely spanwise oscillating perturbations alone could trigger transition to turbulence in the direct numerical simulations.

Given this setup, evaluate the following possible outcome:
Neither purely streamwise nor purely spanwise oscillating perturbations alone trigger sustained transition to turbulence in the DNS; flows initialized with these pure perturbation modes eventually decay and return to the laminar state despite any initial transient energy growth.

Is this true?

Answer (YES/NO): YES